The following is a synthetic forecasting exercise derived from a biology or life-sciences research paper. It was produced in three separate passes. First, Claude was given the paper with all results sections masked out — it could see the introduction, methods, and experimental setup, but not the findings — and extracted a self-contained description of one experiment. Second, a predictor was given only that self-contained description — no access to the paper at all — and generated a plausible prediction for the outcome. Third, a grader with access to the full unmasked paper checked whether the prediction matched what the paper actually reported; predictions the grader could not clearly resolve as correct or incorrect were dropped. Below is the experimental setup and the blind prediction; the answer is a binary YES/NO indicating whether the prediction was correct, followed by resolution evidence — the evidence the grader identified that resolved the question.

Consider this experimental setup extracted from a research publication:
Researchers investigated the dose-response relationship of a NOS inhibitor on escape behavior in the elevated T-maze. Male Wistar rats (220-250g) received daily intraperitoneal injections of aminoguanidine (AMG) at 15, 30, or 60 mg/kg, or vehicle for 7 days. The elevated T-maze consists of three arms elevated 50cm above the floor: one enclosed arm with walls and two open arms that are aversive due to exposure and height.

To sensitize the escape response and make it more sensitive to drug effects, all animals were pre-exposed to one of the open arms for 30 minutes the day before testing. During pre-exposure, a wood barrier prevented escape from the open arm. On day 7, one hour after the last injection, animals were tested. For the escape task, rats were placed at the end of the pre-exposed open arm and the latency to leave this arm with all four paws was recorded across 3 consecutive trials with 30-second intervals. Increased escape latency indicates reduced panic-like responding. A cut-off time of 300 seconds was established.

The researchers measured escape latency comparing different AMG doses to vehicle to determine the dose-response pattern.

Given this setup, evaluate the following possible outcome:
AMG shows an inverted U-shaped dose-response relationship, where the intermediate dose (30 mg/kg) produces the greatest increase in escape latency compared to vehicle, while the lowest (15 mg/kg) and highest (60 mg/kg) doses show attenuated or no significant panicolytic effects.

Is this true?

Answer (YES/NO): NO